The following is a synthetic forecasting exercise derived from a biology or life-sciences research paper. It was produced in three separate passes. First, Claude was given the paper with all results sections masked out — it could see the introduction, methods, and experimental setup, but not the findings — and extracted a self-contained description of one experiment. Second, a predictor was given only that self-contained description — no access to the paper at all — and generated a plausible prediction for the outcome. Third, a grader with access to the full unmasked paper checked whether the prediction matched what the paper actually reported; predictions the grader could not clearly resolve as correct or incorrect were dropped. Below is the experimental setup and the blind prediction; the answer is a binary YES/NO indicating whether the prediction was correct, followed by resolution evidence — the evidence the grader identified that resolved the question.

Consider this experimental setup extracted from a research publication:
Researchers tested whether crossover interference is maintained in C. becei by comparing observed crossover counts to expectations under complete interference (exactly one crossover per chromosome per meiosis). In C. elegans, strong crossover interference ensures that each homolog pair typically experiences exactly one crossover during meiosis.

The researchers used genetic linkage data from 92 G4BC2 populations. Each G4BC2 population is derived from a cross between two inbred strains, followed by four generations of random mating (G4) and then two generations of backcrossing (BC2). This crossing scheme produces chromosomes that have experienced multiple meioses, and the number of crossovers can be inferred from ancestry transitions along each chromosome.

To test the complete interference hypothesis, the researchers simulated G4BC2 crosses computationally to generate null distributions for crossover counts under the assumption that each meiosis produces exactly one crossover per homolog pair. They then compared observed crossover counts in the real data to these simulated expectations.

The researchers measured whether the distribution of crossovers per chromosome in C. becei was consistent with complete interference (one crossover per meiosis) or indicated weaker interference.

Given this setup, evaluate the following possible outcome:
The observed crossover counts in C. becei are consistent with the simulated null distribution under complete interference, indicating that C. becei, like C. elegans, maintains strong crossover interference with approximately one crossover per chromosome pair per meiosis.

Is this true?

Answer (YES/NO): NO